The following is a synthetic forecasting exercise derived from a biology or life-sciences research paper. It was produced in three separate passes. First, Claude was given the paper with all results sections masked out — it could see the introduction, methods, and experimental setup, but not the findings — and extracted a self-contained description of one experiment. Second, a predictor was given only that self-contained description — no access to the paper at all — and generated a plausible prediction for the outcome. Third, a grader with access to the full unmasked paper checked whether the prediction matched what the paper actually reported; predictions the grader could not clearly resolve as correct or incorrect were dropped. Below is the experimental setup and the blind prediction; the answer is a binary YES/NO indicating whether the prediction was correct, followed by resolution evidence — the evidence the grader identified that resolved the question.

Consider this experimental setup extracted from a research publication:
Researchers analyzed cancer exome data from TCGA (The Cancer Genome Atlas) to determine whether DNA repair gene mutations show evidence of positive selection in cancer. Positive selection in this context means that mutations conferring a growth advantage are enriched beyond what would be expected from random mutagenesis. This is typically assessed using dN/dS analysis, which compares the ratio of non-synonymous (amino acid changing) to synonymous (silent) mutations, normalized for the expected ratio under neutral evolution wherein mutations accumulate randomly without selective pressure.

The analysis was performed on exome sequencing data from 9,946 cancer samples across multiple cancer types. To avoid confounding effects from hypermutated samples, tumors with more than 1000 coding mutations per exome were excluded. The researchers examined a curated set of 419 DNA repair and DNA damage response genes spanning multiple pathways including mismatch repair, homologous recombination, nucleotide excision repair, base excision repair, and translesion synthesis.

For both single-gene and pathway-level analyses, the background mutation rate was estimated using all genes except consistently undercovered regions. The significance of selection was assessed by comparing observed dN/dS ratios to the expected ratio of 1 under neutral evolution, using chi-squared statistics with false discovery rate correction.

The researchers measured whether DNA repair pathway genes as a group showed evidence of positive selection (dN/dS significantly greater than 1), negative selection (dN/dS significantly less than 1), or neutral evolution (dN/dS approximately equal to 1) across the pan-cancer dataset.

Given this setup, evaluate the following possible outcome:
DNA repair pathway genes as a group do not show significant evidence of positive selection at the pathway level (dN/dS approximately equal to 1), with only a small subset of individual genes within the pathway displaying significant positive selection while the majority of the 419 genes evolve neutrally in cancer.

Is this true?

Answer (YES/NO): NO